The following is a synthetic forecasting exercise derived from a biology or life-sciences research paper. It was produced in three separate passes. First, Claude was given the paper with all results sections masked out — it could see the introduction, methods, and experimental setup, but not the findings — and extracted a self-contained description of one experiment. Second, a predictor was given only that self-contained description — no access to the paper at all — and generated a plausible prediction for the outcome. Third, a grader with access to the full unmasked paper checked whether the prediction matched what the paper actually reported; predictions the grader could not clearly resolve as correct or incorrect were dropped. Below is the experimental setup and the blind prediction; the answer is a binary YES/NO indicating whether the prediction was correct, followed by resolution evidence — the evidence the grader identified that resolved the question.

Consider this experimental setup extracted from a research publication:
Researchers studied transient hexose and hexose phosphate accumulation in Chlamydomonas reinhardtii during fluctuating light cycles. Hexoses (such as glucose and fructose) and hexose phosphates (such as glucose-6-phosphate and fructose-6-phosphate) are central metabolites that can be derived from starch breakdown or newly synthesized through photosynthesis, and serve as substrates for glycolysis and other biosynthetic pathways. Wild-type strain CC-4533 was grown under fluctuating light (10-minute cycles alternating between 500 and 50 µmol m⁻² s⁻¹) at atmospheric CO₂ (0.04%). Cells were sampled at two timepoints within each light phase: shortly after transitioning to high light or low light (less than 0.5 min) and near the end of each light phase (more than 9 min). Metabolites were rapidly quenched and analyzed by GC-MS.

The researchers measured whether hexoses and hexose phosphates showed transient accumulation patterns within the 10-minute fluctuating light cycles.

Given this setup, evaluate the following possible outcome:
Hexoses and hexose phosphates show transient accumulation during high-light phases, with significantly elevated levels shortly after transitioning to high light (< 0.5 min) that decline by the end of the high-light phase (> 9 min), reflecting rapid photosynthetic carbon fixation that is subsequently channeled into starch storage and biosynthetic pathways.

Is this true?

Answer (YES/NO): NO